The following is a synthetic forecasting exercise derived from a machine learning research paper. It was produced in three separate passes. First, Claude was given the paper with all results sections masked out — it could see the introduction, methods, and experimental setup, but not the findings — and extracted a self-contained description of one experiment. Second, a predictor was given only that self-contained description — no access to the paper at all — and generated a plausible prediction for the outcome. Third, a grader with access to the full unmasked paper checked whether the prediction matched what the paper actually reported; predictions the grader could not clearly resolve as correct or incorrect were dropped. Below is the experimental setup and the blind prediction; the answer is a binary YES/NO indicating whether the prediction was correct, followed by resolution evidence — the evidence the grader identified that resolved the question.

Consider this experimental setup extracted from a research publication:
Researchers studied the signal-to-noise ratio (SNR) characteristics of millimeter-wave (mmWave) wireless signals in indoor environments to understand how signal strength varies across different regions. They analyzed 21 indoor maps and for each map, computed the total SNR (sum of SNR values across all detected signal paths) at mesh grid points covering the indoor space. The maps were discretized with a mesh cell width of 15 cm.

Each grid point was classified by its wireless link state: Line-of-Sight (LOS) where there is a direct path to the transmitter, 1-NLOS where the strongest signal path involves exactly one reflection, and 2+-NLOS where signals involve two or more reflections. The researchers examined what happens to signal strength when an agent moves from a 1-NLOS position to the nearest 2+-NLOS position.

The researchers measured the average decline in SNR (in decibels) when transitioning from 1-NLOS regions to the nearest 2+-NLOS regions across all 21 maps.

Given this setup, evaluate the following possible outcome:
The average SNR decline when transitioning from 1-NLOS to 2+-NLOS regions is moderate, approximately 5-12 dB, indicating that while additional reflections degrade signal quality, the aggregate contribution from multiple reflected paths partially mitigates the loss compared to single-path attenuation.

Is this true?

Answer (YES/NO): NO